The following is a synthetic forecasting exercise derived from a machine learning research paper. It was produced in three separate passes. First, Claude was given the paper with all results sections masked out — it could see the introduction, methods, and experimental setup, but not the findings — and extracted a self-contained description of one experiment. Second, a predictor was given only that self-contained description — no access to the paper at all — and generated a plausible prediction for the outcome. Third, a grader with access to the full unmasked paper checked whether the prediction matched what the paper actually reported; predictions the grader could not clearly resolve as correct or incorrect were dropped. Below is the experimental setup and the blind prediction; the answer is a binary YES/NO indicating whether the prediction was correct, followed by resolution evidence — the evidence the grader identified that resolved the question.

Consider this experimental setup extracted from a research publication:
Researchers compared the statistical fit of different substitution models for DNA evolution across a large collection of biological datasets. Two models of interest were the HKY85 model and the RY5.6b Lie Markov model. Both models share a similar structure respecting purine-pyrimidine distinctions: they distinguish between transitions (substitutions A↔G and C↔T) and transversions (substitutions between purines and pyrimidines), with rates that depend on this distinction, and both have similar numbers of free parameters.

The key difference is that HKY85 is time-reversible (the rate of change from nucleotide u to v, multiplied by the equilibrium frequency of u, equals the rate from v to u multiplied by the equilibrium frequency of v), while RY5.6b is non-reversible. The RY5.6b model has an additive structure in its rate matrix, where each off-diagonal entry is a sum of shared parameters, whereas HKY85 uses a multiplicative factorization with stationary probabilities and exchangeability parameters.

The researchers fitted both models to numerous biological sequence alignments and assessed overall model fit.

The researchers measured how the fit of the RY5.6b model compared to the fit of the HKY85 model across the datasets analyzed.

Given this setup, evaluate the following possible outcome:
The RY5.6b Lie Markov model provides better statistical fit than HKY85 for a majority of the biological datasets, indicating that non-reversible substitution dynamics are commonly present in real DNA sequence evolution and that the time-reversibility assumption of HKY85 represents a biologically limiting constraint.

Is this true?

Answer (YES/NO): NO